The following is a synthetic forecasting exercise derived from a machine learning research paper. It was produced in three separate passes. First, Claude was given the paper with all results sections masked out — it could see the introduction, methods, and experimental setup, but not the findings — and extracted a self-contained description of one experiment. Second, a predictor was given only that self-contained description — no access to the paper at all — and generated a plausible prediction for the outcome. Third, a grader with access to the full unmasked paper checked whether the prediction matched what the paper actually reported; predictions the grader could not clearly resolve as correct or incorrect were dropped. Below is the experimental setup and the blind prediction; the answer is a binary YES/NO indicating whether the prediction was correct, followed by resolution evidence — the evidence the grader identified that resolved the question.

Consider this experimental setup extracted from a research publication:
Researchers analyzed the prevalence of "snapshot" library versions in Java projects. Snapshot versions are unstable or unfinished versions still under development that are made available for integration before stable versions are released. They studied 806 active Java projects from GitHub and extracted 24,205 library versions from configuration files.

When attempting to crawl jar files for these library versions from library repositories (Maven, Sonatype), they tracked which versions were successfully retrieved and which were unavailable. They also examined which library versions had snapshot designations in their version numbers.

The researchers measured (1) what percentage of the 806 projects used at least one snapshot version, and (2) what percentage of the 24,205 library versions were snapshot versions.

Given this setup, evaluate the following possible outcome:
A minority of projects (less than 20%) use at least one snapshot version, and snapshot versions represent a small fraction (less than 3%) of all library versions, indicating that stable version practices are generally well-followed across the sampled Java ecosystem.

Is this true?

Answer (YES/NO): NO